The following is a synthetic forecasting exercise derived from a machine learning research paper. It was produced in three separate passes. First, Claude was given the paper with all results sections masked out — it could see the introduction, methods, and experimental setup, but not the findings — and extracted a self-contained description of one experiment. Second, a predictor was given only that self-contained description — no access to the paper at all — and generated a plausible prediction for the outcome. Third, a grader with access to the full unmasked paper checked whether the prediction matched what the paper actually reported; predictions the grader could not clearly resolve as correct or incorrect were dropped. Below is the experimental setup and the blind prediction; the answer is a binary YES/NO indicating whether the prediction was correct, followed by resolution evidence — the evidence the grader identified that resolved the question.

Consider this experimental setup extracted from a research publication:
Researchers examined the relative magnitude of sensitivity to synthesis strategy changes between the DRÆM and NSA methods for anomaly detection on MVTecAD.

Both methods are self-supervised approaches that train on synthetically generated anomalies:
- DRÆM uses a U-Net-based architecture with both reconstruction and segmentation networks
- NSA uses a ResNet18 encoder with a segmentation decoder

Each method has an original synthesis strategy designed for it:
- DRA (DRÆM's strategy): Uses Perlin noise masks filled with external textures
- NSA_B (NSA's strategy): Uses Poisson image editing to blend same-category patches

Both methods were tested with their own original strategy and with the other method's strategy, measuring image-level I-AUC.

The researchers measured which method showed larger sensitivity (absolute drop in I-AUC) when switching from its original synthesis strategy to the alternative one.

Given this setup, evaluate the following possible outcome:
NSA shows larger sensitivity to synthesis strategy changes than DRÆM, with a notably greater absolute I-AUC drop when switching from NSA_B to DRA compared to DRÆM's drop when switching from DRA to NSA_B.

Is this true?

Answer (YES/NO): NO